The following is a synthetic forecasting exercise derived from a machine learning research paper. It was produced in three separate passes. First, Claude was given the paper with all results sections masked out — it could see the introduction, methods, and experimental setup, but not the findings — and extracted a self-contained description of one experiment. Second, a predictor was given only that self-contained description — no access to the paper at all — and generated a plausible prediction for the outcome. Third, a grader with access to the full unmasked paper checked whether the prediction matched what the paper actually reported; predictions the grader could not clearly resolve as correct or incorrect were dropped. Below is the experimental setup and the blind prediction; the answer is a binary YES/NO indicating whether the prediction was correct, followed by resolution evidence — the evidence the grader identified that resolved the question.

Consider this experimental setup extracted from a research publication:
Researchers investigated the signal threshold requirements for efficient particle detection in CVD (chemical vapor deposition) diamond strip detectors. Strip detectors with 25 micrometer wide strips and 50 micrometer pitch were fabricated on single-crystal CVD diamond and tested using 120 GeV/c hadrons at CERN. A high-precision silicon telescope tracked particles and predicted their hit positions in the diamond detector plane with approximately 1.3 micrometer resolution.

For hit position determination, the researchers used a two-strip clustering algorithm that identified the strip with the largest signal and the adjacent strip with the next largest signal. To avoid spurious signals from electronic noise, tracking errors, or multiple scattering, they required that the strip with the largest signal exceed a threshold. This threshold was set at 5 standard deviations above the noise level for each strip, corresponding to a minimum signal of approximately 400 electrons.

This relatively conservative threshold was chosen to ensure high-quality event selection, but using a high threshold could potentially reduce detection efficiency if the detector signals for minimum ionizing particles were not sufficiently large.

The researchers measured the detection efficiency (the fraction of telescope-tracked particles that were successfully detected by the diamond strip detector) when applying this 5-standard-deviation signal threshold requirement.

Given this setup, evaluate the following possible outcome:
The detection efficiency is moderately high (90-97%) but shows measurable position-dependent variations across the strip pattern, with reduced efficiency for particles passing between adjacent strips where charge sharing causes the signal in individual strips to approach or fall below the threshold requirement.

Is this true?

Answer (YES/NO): NO